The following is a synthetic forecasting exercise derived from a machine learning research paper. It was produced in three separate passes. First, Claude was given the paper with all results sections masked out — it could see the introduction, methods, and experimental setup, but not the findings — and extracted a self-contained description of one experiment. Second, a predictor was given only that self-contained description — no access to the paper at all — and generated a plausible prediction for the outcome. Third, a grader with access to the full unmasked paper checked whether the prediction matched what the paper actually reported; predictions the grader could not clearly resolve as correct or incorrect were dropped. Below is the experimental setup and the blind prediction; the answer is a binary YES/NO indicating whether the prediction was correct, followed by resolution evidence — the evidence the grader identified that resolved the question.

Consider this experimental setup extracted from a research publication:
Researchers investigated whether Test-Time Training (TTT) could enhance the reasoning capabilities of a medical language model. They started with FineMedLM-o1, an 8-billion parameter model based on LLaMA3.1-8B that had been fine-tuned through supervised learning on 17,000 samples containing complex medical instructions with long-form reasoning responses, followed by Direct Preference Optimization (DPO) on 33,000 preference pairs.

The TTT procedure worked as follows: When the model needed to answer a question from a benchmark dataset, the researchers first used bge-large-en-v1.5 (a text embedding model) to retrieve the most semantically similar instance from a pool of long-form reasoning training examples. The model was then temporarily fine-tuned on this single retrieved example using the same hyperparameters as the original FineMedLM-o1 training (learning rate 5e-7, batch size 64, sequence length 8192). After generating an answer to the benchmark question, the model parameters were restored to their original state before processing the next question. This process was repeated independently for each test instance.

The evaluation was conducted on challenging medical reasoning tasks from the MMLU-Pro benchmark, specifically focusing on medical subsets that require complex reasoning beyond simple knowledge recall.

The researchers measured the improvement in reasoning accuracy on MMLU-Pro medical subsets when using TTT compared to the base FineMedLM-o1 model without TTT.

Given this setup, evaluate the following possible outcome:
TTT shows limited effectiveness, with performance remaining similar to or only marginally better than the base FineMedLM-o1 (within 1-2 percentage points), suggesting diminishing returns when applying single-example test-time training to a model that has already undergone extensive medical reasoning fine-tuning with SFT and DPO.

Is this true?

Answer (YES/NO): NO